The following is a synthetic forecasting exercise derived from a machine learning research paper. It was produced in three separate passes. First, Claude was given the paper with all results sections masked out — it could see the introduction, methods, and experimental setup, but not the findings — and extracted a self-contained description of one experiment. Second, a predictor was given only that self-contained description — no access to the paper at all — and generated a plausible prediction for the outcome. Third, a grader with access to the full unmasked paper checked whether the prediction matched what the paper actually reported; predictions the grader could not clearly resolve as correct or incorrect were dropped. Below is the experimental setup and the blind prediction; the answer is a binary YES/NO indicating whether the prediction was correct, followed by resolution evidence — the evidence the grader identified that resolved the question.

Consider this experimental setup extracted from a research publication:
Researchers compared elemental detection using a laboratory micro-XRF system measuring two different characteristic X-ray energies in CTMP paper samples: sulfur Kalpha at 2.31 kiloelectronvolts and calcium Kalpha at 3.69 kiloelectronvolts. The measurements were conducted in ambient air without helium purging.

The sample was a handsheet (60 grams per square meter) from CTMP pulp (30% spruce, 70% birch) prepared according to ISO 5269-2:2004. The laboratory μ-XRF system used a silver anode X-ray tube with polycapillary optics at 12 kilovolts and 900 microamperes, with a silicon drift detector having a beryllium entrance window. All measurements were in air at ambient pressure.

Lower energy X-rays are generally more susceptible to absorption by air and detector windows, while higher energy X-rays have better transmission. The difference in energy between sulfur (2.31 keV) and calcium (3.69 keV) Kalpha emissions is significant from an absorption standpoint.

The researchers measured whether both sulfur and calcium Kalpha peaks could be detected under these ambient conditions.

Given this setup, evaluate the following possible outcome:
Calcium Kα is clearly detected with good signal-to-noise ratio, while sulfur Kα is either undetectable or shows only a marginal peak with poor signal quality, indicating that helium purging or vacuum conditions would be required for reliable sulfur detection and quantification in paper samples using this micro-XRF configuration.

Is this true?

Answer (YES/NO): NO